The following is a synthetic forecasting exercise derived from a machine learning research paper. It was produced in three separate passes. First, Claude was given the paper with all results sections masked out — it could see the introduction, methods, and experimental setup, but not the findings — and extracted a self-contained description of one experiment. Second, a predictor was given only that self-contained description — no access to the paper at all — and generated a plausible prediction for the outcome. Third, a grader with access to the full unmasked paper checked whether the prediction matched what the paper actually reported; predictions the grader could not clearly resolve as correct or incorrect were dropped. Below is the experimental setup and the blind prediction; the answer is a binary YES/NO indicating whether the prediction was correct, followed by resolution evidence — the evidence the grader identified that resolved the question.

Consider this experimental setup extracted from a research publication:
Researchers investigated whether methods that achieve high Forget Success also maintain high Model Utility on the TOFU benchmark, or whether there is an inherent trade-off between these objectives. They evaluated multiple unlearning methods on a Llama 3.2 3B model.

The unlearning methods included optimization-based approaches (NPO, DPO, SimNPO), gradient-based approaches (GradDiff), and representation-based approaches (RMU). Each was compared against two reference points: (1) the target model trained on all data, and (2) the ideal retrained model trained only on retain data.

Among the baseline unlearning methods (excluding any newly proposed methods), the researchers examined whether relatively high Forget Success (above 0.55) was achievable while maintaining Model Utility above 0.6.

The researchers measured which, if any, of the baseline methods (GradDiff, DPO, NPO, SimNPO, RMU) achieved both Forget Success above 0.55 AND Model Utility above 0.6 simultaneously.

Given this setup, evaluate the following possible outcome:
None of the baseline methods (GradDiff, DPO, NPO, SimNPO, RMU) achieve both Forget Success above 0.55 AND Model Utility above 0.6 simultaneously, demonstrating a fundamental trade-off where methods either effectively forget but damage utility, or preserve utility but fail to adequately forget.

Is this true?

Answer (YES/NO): NO